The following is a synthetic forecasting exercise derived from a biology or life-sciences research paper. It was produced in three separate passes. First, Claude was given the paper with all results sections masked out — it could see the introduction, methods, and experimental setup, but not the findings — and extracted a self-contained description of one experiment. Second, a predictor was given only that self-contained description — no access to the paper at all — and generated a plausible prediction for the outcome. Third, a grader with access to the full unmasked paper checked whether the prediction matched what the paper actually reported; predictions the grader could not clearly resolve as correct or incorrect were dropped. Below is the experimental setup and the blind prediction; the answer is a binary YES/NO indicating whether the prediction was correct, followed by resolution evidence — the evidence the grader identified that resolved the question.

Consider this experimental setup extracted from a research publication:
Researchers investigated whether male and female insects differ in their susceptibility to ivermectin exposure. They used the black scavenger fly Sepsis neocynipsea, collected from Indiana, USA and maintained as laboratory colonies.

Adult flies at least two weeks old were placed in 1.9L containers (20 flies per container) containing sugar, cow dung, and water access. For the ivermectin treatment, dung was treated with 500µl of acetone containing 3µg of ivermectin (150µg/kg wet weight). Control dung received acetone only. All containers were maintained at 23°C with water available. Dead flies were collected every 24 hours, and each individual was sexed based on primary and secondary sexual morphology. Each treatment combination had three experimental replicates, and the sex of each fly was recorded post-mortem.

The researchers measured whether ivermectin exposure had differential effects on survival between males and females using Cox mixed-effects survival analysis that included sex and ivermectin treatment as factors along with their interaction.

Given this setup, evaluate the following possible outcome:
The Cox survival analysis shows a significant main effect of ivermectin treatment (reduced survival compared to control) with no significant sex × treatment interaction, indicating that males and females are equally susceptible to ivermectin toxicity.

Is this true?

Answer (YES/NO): NO